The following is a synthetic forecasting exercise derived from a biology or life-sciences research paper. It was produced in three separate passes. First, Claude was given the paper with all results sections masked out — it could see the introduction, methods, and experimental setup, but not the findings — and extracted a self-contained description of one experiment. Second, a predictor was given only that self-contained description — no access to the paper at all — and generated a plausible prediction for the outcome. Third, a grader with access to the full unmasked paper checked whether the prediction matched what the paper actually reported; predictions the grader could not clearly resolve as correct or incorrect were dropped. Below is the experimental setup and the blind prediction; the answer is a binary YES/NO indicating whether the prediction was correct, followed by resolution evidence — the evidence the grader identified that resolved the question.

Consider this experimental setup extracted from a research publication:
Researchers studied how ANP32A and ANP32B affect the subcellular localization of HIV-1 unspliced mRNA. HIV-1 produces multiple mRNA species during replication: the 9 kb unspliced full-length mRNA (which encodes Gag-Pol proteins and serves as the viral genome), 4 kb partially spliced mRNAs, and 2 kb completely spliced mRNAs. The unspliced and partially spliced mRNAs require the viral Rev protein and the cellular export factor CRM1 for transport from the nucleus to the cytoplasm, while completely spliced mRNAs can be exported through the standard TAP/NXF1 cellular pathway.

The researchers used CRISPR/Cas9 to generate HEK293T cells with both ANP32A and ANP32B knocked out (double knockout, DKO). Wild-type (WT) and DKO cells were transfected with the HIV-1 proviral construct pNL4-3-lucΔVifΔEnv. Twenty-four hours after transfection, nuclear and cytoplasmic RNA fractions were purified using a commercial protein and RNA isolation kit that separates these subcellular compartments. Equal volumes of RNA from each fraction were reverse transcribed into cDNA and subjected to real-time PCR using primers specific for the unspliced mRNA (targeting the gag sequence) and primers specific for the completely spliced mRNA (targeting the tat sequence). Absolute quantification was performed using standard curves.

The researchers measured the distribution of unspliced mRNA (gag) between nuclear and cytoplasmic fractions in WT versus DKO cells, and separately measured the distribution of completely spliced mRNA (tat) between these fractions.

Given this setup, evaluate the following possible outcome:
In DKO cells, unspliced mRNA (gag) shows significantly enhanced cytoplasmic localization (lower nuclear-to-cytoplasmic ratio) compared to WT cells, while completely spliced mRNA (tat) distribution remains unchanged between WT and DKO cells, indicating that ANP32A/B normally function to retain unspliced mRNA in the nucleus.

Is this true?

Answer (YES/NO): NO